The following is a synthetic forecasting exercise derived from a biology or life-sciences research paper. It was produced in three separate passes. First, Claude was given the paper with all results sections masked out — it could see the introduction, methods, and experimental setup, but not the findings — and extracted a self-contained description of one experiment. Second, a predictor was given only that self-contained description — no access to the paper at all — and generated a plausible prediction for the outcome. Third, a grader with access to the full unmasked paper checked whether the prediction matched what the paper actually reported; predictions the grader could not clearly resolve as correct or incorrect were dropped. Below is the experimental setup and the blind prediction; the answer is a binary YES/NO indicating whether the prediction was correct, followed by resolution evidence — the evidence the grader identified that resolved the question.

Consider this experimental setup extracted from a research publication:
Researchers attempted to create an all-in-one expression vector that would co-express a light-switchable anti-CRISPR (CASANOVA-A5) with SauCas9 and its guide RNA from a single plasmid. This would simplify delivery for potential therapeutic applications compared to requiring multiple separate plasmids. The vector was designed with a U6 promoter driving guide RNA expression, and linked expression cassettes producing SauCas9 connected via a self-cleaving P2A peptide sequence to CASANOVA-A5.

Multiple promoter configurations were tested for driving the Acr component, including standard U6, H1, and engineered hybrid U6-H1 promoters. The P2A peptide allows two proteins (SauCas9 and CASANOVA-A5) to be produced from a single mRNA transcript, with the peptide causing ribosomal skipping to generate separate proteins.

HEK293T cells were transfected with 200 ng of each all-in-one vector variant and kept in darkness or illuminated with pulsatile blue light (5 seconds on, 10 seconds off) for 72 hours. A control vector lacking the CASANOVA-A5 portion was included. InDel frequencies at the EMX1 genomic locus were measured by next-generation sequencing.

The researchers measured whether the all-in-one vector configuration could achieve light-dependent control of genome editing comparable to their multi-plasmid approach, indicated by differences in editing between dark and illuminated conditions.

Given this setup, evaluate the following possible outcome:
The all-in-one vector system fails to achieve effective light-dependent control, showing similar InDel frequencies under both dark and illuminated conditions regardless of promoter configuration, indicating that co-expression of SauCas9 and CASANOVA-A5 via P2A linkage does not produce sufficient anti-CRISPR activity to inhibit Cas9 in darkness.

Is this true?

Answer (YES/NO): NO